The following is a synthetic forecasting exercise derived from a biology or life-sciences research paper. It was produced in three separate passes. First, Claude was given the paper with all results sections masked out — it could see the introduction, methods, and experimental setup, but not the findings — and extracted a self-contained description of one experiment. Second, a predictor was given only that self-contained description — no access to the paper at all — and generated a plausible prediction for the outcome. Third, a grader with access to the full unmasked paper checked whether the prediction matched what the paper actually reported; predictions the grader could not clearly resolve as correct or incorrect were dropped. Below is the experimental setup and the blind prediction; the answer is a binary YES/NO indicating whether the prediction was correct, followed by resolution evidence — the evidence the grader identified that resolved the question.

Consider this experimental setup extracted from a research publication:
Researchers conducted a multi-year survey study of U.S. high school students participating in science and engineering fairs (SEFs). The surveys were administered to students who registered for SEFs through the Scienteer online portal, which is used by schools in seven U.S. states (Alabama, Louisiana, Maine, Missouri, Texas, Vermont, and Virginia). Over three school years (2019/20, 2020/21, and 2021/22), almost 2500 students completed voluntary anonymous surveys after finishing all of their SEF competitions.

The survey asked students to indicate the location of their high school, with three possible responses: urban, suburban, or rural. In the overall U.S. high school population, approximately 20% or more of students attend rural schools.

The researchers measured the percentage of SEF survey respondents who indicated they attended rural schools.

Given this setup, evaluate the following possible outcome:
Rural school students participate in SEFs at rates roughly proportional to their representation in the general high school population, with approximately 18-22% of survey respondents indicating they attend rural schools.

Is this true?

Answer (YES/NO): NO